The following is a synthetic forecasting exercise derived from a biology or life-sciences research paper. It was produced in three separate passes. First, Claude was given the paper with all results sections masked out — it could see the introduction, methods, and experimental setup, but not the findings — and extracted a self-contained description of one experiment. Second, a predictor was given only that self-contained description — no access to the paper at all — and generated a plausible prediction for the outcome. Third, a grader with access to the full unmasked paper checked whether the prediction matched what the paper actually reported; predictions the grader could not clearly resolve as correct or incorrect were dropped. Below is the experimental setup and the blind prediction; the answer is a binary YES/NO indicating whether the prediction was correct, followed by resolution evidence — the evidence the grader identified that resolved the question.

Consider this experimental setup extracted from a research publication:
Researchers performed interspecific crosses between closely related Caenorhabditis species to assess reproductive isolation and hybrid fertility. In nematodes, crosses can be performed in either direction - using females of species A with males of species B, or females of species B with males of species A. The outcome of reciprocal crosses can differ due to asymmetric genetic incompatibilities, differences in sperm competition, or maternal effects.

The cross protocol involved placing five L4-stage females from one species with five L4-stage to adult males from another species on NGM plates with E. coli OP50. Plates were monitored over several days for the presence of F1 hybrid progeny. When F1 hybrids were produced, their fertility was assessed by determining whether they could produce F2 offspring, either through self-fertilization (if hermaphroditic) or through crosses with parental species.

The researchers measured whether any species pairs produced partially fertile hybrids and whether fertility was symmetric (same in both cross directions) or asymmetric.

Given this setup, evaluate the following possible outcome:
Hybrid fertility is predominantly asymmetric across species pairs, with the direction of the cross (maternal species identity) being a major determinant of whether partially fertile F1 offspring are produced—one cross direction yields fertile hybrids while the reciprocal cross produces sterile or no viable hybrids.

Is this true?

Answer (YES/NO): NO